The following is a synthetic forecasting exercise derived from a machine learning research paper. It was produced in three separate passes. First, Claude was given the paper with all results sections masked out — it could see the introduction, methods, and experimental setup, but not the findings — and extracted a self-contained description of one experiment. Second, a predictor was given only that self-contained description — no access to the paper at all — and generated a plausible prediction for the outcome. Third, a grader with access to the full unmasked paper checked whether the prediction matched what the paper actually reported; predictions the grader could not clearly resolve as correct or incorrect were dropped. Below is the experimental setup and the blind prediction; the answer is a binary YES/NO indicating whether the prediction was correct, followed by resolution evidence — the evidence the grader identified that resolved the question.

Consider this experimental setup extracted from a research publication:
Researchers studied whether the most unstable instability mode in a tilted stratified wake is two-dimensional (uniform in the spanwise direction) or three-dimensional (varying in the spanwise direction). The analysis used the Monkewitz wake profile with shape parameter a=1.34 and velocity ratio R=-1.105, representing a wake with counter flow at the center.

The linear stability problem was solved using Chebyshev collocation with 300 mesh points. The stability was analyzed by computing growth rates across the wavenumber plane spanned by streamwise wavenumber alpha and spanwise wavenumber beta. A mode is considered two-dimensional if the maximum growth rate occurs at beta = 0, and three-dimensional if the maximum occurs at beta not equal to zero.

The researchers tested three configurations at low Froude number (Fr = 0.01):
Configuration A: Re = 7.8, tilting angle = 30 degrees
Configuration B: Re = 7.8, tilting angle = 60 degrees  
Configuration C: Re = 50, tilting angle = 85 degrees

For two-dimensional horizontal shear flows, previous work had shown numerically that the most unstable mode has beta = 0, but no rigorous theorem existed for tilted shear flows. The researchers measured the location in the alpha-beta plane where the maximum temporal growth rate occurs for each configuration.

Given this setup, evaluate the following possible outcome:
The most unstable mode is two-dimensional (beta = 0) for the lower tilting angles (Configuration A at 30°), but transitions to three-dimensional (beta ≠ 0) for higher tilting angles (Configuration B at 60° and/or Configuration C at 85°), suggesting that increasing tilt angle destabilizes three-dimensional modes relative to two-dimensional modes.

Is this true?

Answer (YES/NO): NO